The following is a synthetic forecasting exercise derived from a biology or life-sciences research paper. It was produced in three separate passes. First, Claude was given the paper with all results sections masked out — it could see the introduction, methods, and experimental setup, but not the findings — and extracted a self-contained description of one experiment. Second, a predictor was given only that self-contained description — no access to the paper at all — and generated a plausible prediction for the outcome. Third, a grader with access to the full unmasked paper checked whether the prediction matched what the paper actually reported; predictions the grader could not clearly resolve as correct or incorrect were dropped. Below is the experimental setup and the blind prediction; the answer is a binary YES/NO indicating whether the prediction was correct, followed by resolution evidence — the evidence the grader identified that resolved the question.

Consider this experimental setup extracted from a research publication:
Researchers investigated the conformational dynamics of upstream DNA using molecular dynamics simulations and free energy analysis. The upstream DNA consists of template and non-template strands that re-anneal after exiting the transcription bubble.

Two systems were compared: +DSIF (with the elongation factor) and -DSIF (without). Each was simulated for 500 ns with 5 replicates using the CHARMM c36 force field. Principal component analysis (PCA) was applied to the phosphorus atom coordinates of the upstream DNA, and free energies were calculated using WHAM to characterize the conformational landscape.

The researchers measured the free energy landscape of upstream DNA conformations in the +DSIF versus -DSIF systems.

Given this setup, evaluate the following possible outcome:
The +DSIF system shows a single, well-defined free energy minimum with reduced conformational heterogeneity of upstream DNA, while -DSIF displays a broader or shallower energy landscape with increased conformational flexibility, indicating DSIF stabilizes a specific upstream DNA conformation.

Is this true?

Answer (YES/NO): YES